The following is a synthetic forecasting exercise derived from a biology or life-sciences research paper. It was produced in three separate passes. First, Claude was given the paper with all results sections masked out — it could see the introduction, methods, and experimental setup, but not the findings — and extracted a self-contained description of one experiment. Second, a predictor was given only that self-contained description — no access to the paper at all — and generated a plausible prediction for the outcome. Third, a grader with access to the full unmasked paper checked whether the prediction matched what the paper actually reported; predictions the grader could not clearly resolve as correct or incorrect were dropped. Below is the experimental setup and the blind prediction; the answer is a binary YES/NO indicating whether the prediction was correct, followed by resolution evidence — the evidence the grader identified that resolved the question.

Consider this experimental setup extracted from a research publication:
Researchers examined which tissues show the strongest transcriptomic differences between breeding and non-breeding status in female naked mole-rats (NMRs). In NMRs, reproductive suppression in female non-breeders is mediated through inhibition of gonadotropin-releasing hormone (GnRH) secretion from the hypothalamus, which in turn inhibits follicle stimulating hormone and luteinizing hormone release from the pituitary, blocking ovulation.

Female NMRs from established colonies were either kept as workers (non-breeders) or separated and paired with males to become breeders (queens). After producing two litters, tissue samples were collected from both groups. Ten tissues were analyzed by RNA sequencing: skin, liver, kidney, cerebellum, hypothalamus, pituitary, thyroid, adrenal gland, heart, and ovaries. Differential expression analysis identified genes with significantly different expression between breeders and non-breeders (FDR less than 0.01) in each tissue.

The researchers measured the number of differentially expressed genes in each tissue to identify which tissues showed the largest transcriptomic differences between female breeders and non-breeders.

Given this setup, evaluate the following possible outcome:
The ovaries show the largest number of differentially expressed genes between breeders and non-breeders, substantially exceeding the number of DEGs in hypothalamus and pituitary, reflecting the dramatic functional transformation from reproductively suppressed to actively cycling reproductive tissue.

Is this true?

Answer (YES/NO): YES